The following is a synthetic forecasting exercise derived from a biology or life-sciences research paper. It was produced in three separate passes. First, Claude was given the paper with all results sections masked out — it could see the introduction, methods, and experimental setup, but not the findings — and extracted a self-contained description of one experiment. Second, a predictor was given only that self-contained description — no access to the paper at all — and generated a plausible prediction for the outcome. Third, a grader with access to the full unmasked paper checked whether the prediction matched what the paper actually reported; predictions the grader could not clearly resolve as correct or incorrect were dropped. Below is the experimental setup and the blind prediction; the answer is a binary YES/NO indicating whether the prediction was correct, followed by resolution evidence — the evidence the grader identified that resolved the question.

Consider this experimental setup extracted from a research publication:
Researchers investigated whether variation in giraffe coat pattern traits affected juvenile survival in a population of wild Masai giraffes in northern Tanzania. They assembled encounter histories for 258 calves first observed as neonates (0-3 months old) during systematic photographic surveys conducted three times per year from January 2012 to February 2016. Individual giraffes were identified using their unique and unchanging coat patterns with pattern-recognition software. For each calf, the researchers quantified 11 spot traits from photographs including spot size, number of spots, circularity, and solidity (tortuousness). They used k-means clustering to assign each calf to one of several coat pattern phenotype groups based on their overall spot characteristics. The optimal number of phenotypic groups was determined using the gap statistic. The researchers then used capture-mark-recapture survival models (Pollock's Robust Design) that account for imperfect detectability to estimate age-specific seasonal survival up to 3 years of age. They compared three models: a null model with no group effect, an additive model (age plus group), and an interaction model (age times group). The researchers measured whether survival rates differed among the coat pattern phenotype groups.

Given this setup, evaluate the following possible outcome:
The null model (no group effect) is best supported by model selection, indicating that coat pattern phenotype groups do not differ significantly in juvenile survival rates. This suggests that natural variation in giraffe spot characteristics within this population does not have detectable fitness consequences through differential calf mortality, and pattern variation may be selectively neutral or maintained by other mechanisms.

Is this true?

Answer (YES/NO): NO